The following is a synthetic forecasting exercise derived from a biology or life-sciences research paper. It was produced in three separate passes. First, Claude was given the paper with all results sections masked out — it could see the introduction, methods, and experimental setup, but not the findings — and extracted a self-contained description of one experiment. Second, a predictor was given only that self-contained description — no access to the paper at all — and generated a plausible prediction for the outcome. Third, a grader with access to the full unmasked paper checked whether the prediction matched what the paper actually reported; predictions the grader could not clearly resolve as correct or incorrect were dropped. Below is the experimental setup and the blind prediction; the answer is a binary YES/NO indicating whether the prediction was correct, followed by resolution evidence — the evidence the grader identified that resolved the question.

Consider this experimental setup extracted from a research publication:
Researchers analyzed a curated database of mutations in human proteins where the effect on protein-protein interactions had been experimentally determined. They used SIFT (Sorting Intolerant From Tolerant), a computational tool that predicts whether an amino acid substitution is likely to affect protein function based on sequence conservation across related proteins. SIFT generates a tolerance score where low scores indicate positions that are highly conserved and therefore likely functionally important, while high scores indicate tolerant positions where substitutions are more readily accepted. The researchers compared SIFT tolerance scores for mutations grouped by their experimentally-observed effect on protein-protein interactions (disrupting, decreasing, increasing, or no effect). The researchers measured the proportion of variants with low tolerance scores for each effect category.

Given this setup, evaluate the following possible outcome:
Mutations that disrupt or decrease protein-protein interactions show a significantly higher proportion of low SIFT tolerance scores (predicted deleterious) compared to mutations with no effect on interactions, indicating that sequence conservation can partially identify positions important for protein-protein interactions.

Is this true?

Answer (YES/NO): YES